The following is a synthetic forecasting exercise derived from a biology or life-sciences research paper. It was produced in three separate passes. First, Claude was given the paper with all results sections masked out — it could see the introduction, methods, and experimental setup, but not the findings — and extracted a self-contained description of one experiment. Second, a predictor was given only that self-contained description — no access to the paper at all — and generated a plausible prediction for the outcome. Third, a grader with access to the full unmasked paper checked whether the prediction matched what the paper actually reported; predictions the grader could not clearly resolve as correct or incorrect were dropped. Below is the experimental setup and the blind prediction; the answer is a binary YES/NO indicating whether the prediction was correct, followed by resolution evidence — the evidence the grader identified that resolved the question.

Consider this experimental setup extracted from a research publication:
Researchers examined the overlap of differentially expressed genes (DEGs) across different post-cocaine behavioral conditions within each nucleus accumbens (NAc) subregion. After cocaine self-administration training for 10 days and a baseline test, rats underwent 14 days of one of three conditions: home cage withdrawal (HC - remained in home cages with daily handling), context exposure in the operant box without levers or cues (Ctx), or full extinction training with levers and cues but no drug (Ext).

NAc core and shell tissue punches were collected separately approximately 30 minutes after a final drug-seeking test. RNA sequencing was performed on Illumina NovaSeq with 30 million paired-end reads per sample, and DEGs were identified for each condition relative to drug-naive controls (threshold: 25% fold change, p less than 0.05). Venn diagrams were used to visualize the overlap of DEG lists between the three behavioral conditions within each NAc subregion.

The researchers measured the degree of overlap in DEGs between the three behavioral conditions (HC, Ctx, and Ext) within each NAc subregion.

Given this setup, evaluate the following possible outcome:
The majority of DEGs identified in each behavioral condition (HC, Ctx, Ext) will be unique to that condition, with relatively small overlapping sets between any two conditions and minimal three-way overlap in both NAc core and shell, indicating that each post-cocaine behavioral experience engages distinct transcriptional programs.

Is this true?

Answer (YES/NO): YES